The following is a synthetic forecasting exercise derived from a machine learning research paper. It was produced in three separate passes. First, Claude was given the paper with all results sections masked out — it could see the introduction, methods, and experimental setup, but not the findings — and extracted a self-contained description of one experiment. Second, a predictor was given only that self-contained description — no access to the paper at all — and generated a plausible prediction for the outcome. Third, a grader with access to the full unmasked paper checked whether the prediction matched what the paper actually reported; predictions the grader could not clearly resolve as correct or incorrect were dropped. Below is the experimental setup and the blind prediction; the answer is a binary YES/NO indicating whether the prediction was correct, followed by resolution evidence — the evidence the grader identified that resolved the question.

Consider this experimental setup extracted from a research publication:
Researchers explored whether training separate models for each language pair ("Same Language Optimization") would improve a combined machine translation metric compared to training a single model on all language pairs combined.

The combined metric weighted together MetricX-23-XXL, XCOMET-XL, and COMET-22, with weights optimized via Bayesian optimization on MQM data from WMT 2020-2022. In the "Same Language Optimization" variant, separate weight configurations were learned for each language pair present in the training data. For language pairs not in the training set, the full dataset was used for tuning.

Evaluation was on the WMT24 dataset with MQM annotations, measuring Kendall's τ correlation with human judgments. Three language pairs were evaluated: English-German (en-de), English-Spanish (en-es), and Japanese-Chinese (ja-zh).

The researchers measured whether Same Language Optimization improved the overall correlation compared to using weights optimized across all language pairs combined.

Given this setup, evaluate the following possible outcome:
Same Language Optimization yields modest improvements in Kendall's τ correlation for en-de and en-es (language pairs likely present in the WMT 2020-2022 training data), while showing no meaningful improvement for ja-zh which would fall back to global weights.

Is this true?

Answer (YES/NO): NO